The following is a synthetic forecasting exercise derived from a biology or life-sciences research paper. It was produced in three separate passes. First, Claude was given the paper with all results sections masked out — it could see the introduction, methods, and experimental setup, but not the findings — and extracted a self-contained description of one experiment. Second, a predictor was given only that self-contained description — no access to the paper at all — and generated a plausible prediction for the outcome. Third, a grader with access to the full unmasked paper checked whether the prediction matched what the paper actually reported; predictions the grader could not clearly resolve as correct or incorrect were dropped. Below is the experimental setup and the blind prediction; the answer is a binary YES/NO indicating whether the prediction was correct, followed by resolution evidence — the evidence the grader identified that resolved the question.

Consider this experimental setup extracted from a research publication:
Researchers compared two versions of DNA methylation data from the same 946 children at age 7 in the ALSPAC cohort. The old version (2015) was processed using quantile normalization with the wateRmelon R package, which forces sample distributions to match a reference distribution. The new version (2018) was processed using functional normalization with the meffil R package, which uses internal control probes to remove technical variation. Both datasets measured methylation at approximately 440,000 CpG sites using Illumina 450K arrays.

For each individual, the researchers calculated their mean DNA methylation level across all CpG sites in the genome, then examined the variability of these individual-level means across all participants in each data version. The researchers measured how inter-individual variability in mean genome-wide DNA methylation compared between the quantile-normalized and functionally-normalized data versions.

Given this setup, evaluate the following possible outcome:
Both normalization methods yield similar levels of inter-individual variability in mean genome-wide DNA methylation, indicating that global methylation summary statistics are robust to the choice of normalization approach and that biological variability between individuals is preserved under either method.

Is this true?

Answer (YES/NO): NO